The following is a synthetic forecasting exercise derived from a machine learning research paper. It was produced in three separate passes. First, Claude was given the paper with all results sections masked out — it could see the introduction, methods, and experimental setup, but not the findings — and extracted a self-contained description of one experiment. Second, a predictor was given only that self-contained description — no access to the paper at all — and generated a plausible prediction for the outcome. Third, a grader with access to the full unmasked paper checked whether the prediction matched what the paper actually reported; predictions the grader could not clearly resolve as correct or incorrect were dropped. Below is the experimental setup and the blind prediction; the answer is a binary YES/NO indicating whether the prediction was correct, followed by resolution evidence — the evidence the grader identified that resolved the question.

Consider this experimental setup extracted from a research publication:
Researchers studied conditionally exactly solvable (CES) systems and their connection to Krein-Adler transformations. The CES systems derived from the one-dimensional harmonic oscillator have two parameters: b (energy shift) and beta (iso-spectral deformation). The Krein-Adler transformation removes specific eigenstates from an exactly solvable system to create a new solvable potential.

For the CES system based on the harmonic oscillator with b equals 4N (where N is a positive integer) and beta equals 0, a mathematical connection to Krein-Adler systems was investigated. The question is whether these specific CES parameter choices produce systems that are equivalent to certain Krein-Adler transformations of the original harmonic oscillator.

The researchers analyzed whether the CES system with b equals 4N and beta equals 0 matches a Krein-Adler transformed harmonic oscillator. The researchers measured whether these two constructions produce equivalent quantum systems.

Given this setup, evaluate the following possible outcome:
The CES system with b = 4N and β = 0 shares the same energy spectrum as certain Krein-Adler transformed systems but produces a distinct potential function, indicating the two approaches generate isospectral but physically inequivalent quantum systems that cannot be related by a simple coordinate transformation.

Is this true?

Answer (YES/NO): NO